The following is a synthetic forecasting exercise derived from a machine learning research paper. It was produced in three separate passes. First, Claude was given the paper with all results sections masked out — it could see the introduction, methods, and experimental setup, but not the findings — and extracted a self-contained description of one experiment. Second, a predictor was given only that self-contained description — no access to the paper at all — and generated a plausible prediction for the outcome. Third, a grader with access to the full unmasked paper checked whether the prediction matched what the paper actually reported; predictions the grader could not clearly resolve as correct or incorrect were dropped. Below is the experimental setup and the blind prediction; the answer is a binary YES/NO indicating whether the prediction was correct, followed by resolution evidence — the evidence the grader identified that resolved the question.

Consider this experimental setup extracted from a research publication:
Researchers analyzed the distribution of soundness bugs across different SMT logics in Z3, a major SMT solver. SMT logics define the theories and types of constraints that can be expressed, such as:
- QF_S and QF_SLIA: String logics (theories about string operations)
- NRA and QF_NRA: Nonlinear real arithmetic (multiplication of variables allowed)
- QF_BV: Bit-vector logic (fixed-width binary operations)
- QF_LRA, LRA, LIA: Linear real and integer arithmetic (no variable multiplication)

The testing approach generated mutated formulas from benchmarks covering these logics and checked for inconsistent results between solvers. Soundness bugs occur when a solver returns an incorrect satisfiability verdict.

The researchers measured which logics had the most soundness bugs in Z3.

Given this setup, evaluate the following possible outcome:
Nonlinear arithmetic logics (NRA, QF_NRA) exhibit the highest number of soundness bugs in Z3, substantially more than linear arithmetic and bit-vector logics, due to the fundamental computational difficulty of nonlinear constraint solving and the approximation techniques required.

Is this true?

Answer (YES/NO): NO